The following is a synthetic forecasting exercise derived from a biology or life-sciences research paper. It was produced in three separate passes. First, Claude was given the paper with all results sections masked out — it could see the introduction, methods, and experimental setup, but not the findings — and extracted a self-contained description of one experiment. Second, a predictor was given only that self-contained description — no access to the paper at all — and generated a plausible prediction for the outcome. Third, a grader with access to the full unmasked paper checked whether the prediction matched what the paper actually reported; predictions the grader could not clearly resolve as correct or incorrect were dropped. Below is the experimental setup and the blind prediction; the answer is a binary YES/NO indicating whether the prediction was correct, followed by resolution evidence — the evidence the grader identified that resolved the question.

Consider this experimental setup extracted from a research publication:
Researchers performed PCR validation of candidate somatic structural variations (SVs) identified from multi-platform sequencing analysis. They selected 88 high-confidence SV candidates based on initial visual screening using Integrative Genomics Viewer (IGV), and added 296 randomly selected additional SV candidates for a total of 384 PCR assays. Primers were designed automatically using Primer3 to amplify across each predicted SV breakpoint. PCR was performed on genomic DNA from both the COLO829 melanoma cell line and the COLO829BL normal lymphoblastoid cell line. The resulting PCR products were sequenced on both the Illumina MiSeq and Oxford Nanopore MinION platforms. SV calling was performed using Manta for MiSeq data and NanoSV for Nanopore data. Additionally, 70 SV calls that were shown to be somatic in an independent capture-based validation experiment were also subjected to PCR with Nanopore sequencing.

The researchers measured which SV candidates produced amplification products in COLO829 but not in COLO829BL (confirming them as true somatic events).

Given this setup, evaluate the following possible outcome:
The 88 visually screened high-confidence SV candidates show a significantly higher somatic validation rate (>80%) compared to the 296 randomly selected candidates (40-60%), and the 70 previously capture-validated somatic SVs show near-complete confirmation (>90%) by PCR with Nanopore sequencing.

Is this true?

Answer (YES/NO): NO